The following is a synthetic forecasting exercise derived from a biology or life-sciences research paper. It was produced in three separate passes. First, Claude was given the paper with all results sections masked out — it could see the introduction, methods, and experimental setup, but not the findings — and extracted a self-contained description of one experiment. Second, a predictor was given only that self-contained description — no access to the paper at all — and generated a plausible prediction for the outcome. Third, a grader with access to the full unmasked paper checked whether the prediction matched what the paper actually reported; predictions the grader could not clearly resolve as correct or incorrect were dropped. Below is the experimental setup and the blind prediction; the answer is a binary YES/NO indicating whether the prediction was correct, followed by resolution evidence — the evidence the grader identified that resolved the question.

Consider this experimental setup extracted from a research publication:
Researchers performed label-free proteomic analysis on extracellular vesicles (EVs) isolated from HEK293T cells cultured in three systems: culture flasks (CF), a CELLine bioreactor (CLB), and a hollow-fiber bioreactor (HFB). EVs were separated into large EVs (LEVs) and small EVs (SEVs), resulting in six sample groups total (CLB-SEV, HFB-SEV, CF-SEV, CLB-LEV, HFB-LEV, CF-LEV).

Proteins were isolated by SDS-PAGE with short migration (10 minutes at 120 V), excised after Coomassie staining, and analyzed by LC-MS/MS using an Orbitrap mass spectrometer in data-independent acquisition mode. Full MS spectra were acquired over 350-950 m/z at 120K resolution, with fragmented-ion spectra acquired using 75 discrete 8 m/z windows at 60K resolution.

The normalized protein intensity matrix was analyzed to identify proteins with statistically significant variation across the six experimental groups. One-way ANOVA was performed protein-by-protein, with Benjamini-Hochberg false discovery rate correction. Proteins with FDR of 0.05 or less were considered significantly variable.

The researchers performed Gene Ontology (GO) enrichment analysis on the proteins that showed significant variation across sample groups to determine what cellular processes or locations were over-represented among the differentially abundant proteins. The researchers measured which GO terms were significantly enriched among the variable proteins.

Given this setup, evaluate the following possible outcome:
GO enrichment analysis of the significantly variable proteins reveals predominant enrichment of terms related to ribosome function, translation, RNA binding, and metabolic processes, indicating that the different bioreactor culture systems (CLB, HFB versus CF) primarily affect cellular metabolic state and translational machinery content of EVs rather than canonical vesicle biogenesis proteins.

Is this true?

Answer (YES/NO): NO